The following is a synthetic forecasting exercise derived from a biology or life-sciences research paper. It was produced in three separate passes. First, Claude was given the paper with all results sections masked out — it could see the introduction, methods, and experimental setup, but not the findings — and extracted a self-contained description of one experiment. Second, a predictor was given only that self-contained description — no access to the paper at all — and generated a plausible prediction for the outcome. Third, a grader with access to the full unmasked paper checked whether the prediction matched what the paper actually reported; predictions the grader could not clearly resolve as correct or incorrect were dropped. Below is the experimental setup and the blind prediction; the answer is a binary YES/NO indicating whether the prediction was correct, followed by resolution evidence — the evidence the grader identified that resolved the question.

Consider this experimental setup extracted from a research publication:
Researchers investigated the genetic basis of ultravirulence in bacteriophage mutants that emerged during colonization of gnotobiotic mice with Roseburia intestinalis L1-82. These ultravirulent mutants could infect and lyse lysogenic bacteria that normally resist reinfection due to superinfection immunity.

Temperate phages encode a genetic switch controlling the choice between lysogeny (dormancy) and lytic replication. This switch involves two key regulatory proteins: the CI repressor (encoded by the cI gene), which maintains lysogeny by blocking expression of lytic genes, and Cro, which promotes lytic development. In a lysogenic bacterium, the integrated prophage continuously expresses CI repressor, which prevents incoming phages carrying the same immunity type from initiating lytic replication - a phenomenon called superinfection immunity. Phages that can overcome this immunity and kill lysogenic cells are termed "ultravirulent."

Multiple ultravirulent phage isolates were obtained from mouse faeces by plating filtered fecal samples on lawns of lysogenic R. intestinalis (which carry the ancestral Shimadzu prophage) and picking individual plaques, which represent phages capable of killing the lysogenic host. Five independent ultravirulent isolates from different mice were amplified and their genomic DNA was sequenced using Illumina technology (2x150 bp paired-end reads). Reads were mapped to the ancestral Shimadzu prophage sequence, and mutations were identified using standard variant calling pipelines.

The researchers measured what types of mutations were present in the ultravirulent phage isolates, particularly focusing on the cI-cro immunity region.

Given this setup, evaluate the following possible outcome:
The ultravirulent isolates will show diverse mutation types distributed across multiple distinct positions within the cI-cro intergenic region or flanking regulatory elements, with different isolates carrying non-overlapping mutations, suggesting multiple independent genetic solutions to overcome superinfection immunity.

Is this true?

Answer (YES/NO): NO